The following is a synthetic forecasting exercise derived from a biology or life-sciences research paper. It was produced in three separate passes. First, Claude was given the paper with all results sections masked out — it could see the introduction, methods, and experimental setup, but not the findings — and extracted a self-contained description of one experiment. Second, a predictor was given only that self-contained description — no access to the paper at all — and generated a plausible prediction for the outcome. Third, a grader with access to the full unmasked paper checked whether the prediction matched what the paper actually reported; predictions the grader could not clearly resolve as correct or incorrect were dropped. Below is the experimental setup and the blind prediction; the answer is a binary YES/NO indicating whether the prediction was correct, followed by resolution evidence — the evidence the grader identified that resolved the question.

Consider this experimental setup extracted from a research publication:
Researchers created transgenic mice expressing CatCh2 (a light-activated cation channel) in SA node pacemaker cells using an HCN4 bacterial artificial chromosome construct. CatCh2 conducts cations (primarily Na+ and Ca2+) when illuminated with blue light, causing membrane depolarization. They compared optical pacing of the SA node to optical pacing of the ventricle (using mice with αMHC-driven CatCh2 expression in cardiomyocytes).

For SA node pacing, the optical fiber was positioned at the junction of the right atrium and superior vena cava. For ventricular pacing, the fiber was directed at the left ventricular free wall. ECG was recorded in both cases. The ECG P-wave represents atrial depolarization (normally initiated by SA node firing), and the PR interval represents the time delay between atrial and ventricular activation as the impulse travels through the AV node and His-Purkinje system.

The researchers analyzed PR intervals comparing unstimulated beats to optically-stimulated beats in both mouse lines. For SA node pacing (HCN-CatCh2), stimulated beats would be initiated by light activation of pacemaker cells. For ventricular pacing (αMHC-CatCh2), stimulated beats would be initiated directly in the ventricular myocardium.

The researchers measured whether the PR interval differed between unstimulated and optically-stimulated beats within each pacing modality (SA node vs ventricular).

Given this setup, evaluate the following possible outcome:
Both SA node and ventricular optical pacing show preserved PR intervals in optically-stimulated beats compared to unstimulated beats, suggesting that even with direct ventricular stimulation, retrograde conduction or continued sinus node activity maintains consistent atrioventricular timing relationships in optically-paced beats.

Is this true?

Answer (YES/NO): NO